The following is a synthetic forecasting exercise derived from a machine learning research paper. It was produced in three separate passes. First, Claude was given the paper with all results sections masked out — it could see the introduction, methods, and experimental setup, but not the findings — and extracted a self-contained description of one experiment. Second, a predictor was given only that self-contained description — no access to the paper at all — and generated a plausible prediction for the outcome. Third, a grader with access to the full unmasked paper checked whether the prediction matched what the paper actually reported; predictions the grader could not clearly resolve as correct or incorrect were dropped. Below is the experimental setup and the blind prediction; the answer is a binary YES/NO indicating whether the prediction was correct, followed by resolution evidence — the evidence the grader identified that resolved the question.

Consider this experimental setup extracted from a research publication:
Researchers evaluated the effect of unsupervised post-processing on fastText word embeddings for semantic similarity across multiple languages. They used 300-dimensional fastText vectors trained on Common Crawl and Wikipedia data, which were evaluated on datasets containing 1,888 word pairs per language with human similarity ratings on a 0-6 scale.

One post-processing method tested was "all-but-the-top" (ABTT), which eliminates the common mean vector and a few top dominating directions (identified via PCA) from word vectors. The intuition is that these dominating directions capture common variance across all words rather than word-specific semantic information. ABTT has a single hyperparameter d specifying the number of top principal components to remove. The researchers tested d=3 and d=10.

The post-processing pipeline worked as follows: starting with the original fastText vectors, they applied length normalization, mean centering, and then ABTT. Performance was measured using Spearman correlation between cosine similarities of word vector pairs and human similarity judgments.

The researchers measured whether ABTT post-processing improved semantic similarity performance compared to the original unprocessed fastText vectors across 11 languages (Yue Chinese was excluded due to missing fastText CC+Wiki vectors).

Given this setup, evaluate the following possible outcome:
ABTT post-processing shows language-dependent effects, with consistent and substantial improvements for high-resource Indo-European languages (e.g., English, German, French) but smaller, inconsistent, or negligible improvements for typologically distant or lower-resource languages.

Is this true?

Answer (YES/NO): NO